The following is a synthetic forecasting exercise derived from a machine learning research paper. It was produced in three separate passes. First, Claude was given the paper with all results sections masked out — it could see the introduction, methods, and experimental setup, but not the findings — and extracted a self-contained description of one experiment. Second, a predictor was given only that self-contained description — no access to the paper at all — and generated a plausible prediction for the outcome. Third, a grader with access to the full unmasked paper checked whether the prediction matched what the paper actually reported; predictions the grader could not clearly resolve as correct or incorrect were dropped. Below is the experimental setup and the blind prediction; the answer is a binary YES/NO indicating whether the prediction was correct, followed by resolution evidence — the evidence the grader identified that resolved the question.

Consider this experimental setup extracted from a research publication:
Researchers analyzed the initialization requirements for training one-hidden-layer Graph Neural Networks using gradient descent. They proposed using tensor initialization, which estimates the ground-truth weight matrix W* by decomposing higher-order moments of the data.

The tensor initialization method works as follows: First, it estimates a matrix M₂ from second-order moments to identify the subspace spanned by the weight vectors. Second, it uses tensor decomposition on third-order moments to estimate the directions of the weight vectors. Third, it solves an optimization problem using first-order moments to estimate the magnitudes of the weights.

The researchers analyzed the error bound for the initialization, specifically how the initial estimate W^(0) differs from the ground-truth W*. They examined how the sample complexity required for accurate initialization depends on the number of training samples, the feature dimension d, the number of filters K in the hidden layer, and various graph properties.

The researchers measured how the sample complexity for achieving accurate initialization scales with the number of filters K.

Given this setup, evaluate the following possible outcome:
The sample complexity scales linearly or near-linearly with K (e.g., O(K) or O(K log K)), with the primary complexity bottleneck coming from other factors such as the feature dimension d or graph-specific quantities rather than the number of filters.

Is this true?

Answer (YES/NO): NO